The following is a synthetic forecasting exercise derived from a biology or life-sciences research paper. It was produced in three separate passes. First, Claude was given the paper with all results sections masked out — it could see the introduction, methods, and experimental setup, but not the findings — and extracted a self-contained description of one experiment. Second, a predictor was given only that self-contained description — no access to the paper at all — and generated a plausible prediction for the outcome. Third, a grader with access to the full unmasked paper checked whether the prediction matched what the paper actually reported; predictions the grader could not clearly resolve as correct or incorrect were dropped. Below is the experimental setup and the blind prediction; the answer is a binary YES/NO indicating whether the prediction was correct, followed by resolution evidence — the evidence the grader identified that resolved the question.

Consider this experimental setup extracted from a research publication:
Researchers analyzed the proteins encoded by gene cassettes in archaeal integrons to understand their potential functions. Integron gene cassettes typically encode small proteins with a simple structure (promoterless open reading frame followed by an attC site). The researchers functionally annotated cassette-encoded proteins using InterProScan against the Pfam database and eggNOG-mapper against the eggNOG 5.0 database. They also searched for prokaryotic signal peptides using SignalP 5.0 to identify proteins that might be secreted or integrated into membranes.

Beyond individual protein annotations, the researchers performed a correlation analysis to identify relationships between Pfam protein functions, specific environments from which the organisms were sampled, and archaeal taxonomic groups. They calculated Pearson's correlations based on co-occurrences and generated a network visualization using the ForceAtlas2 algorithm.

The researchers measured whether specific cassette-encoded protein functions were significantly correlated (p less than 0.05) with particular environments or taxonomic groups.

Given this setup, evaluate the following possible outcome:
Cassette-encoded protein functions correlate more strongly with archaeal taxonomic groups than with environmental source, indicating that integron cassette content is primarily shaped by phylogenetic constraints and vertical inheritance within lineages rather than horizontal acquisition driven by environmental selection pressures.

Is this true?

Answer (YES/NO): NO